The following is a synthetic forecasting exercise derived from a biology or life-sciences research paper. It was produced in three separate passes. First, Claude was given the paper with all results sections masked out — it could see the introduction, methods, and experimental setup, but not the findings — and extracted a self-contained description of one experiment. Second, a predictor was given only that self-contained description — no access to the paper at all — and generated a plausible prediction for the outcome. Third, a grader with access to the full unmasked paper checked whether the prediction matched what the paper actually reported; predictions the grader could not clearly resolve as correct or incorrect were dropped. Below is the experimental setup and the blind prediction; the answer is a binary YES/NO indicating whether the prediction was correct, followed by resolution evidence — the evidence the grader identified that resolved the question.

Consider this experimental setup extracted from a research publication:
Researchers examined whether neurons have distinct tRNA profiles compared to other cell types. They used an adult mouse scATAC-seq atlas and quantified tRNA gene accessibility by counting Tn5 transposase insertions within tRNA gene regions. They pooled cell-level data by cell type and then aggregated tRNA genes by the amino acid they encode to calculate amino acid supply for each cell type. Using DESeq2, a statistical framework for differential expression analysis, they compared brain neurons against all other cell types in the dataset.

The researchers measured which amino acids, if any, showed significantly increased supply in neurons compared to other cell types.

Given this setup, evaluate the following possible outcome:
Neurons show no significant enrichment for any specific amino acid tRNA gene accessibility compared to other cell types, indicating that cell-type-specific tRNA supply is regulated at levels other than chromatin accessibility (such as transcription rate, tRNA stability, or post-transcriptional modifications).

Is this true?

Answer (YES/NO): NO